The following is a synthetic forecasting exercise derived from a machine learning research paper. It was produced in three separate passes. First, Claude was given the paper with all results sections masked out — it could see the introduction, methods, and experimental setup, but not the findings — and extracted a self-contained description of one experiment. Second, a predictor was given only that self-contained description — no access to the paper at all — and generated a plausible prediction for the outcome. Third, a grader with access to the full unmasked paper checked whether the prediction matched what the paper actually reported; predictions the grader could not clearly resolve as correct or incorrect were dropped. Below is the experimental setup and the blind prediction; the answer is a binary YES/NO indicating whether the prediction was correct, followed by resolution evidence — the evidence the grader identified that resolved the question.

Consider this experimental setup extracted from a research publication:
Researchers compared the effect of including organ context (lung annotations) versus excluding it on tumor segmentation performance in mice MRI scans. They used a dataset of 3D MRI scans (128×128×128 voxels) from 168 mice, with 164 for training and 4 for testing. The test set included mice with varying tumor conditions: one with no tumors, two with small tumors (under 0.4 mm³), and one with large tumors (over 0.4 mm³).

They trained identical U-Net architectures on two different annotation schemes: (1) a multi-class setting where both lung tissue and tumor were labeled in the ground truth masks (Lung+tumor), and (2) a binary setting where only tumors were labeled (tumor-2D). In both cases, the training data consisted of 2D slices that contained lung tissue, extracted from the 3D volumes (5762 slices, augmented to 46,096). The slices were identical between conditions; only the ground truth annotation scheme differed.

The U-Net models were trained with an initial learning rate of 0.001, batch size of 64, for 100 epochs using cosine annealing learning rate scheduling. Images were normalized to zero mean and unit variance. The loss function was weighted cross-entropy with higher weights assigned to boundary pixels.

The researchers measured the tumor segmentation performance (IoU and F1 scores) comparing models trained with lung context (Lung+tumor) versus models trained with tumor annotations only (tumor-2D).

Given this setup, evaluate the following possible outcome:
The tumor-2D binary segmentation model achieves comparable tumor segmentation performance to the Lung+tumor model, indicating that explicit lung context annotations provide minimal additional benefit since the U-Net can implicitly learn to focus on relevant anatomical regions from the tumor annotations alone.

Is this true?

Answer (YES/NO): NO